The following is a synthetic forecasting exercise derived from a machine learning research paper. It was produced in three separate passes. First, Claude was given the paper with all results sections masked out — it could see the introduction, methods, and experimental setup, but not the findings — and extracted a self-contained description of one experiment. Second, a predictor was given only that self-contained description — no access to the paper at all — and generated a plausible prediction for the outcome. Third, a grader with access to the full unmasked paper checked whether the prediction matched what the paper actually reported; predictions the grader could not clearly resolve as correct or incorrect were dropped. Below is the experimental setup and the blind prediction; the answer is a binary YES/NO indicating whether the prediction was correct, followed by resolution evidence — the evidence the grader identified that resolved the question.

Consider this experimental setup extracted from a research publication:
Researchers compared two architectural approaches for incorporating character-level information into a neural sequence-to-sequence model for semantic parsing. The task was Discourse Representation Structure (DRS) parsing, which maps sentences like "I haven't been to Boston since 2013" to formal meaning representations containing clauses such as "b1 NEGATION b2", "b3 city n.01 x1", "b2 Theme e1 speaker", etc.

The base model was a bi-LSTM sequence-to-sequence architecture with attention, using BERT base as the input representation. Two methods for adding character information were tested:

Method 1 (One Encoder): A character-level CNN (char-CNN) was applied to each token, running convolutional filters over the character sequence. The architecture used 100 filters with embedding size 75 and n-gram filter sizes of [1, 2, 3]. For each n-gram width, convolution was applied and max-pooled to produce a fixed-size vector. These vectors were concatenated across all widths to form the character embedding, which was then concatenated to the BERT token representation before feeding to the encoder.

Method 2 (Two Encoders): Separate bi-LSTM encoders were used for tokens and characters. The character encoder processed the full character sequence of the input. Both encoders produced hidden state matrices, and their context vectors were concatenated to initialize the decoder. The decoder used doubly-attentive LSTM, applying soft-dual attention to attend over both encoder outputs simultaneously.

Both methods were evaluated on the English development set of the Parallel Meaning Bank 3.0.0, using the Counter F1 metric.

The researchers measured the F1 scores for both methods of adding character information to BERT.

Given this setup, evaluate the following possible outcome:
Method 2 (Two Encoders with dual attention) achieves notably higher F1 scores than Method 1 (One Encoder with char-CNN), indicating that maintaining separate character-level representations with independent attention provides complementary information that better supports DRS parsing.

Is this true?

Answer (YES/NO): NO